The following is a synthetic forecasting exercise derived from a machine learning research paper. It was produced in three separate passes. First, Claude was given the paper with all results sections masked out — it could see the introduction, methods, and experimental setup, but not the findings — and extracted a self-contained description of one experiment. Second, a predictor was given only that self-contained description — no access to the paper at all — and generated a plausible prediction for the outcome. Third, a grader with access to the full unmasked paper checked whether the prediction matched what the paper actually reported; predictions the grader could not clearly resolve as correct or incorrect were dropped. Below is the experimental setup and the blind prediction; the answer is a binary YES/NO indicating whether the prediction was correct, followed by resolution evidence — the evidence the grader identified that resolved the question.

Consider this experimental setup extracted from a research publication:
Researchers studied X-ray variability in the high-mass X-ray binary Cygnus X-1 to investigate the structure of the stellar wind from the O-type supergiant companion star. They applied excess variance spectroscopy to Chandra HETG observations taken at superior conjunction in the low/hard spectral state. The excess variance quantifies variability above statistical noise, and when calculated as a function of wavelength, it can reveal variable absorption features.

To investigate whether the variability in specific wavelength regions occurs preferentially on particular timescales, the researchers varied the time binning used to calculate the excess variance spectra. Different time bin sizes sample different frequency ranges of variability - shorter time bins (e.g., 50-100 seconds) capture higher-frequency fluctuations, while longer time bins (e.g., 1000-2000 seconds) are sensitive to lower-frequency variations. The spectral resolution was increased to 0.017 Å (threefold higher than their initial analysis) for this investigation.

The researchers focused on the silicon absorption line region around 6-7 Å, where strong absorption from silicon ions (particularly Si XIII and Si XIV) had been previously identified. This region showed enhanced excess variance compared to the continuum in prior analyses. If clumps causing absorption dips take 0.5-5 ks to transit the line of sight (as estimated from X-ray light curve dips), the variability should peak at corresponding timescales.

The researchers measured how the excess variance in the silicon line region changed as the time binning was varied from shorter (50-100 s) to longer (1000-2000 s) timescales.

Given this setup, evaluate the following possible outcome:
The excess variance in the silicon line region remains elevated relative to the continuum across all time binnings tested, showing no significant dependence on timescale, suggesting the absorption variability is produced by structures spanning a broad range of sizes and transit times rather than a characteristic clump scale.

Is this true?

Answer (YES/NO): NO